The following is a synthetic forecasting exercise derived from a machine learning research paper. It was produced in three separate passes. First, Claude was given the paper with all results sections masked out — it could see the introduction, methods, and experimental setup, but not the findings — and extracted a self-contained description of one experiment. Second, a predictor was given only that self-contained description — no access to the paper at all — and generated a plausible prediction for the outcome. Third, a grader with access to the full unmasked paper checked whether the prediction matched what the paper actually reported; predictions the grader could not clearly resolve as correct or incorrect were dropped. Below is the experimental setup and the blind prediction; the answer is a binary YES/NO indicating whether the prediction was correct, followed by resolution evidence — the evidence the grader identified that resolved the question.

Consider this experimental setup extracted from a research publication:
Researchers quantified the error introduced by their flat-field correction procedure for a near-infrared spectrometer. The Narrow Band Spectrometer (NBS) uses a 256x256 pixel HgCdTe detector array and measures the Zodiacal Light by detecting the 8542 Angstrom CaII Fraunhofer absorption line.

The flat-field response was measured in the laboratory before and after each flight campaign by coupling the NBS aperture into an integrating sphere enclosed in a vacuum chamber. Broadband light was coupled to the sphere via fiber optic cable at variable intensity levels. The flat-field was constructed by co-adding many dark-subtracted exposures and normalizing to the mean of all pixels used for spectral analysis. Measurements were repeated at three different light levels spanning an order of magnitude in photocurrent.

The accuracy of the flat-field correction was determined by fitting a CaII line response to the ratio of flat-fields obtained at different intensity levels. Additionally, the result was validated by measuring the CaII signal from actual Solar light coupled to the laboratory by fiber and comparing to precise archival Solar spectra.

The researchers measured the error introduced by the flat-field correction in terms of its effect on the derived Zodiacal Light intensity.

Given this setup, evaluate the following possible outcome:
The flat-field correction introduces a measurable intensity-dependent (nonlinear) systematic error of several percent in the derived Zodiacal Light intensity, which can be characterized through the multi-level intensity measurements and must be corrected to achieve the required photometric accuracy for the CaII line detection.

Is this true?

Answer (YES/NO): NO